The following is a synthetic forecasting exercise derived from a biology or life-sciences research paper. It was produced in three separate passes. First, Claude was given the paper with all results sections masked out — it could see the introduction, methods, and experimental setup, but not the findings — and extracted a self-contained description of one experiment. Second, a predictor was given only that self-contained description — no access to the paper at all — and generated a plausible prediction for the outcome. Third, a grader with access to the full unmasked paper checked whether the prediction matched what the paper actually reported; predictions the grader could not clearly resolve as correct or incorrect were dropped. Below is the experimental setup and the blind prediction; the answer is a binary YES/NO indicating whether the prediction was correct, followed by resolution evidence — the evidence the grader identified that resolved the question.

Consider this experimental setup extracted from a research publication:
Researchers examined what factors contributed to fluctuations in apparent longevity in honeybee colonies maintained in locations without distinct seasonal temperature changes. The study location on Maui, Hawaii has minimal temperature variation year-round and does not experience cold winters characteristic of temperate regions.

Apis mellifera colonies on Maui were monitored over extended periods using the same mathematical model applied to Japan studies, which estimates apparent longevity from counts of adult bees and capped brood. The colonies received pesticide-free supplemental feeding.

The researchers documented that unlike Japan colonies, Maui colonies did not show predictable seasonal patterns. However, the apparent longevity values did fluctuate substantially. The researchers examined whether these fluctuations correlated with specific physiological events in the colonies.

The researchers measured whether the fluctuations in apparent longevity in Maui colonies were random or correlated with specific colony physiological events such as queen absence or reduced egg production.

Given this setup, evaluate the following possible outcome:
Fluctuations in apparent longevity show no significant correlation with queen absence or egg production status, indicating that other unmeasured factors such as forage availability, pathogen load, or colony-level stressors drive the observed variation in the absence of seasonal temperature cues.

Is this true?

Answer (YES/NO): NO